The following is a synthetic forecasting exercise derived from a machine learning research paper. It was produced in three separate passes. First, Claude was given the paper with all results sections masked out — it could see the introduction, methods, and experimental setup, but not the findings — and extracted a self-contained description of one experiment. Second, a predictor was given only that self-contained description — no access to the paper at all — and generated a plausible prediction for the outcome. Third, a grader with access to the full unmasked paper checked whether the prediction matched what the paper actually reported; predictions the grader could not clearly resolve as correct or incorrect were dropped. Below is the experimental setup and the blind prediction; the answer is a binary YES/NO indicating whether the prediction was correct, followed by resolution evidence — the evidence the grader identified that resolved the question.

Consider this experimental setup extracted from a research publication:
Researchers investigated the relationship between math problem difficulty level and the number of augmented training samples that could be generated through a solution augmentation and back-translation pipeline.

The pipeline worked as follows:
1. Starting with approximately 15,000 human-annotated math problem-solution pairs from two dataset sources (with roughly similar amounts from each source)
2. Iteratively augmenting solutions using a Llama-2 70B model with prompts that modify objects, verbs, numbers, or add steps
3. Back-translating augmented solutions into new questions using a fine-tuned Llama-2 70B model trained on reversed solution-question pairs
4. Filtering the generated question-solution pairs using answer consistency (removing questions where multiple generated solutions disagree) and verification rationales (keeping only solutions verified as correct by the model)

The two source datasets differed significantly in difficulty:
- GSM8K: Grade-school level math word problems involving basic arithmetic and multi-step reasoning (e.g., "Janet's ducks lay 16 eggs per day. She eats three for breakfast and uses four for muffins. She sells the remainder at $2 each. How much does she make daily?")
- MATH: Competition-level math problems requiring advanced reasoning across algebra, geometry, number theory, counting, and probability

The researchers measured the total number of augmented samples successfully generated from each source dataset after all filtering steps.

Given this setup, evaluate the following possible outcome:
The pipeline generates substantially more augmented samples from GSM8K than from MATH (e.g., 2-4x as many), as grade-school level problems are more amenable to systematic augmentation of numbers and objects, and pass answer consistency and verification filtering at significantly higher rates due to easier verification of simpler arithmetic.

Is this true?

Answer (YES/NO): NO